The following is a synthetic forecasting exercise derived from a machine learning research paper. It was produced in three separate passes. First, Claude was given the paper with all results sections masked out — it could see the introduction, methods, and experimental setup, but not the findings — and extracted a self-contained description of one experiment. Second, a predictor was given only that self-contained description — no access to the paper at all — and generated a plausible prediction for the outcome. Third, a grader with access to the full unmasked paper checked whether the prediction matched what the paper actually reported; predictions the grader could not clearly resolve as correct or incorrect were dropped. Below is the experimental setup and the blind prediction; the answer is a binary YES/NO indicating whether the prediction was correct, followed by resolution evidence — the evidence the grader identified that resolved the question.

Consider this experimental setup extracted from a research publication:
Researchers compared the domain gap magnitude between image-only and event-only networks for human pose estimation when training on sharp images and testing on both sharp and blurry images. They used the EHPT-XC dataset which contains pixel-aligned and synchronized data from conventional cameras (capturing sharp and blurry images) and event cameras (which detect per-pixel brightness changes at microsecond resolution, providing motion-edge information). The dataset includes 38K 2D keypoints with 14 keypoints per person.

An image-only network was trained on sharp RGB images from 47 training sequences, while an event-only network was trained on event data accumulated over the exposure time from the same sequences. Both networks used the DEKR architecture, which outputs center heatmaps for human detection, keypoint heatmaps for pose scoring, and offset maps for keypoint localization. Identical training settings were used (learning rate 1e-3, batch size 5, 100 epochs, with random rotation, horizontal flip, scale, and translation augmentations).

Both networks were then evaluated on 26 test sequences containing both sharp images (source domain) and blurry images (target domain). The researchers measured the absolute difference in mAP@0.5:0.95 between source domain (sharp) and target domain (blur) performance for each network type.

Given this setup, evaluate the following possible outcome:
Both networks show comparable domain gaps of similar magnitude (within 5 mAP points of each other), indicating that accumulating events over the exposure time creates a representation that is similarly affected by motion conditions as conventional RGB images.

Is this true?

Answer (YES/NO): NO